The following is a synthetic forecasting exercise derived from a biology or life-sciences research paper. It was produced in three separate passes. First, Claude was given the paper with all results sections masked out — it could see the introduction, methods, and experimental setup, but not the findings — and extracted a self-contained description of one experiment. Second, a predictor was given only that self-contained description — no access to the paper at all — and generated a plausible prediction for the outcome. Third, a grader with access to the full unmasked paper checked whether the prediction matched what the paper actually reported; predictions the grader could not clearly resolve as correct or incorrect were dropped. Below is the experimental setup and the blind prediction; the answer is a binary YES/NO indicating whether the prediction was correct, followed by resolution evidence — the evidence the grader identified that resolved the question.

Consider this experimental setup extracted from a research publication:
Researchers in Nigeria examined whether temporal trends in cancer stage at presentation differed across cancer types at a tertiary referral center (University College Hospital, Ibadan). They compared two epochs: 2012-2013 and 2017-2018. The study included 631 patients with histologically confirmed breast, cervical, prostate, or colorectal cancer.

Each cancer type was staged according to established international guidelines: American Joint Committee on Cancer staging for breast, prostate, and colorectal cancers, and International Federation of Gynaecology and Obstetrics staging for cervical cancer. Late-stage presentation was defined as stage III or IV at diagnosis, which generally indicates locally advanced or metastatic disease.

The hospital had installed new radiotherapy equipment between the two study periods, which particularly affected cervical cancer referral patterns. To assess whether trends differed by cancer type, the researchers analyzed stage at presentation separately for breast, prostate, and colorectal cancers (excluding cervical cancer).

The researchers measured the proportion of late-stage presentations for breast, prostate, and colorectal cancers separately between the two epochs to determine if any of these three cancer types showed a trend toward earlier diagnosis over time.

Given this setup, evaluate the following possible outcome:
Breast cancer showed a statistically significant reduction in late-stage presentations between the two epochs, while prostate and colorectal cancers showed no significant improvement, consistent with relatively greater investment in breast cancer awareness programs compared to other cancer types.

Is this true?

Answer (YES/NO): NO